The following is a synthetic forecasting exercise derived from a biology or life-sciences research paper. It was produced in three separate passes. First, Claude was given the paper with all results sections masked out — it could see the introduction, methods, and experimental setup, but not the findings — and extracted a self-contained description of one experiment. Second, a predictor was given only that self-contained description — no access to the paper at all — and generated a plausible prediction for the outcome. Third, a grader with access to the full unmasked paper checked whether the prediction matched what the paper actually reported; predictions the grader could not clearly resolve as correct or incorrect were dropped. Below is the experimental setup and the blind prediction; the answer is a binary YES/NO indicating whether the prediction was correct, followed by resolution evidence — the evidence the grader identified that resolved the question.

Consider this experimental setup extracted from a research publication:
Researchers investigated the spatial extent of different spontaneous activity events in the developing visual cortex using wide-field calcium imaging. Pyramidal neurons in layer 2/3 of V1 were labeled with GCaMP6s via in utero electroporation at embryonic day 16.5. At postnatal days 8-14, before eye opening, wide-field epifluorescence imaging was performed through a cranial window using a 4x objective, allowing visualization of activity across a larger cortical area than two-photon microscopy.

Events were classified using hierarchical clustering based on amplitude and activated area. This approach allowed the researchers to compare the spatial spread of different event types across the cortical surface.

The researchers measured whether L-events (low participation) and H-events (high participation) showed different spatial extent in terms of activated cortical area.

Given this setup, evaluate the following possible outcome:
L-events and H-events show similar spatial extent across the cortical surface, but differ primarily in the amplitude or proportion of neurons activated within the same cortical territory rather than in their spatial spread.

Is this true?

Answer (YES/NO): NO